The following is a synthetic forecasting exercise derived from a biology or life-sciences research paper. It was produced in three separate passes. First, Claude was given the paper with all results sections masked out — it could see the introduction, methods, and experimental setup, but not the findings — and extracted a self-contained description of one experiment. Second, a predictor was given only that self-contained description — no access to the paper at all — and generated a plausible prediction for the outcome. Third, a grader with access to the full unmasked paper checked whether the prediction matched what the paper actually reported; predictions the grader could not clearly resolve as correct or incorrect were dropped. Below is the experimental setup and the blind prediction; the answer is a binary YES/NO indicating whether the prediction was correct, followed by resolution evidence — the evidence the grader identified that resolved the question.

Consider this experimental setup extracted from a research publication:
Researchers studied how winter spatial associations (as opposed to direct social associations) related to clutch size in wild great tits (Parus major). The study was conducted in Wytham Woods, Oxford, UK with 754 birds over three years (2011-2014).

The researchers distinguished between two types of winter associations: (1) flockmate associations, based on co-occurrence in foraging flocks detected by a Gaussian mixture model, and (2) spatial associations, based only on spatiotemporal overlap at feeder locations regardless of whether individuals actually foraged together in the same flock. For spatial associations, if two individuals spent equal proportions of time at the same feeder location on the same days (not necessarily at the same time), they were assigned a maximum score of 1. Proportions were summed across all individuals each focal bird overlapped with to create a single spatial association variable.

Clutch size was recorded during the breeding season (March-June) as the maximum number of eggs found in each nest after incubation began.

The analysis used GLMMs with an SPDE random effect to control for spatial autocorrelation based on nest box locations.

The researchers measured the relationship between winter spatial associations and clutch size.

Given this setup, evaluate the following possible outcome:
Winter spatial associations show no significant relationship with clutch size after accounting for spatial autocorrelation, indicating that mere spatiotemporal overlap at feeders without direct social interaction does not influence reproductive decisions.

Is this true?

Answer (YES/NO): NO